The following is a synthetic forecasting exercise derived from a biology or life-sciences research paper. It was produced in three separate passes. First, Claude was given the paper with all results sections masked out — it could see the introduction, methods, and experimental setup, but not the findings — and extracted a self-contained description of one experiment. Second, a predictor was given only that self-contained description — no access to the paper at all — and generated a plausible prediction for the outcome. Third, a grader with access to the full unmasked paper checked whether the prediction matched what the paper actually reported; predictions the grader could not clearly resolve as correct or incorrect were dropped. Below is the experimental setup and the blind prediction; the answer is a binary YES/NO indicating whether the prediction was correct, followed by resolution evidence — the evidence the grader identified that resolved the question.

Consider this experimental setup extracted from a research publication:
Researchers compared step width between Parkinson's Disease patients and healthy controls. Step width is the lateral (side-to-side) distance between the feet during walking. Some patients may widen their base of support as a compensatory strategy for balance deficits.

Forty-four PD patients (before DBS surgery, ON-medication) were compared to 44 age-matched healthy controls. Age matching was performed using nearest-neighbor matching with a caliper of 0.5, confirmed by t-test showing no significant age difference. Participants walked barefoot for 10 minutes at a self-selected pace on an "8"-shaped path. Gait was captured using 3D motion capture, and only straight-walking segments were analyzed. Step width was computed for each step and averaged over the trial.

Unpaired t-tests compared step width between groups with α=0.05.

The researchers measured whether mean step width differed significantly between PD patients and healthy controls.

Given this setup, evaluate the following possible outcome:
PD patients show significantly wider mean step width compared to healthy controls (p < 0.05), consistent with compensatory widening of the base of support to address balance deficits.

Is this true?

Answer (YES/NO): NO